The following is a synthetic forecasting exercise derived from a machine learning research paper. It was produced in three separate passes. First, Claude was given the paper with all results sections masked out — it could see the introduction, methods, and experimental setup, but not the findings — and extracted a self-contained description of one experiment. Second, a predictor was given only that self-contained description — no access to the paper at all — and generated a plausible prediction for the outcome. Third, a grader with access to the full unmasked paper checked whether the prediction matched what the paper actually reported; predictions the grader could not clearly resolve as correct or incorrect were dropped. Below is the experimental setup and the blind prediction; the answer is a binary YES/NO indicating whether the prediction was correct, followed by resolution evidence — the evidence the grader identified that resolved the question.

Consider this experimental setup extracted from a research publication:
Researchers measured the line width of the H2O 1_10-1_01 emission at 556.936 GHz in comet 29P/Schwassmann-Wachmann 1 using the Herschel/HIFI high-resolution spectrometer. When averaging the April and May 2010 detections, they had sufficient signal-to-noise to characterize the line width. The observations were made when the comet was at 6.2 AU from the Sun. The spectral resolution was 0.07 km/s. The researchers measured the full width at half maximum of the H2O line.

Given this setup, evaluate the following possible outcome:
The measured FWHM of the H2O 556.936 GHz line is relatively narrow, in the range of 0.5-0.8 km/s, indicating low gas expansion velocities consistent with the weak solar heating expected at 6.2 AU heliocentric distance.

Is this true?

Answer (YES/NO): NO